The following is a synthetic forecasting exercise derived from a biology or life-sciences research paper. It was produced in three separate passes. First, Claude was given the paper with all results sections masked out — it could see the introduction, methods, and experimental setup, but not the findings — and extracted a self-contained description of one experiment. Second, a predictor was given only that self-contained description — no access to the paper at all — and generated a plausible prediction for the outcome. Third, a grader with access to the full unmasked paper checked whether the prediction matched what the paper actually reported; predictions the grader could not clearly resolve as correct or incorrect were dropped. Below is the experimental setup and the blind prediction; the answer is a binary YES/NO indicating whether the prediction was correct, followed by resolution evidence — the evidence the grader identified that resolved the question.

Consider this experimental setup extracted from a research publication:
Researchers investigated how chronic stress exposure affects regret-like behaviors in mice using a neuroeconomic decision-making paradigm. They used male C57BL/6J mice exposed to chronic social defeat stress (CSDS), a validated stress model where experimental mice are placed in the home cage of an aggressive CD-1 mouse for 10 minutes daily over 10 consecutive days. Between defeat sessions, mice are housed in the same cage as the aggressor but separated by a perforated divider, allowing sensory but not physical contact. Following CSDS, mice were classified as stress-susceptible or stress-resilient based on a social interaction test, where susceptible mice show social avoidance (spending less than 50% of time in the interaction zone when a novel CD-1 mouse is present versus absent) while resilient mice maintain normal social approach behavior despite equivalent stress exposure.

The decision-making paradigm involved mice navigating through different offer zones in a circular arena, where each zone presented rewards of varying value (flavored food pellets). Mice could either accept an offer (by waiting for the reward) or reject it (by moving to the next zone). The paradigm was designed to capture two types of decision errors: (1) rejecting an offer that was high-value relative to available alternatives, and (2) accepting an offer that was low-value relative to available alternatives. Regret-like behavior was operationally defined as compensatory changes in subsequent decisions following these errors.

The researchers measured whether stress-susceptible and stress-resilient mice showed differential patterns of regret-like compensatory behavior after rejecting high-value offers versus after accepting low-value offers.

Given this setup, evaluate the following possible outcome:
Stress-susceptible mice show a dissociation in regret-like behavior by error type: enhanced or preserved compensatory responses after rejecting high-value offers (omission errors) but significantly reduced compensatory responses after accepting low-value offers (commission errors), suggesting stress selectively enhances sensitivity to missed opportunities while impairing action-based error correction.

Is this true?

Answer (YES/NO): YES